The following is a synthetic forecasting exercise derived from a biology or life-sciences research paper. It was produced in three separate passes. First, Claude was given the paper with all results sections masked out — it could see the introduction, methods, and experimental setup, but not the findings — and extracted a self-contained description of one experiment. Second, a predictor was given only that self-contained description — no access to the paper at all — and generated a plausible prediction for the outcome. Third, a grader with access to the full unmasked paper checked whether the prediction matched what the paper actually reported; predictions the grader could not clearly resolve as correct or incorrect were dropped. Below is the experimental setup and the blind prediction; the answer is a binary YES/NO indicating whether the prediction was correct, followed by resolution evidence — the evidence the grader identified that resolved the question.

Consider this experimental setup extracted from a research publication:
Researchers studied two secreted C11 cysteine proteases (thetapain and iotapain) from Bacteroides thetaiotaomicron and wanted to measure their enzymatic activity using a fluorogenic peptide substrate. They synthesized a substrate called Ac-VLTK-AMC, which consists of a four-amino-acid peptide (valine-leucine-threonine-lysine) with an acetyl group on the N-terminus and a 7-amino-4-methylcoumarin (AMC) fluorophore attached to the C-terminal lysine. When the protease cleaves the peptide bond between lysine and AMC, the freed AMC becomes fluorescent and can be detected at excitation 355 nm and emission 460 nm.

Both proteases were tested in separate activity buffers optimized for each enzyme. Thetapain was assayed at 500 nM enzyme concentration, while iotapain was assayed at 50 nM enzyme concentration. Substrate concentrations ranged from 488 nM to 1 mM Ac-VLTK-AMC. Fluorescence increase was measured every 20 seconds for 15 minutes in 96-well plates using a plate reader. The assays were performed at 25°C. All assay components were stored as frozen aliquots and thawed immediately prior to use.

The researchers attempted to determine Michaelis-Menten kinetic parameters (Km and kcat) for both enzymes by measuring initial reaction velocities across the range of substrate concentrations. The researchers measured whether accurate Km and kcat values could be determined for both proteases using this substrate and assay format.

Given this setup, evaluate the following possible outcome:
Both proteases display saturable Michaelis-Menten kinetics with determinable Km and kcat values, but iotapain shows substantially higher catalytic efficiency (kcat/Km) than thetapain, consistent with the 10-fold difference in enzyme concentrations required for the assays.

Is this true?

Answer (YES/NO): NO